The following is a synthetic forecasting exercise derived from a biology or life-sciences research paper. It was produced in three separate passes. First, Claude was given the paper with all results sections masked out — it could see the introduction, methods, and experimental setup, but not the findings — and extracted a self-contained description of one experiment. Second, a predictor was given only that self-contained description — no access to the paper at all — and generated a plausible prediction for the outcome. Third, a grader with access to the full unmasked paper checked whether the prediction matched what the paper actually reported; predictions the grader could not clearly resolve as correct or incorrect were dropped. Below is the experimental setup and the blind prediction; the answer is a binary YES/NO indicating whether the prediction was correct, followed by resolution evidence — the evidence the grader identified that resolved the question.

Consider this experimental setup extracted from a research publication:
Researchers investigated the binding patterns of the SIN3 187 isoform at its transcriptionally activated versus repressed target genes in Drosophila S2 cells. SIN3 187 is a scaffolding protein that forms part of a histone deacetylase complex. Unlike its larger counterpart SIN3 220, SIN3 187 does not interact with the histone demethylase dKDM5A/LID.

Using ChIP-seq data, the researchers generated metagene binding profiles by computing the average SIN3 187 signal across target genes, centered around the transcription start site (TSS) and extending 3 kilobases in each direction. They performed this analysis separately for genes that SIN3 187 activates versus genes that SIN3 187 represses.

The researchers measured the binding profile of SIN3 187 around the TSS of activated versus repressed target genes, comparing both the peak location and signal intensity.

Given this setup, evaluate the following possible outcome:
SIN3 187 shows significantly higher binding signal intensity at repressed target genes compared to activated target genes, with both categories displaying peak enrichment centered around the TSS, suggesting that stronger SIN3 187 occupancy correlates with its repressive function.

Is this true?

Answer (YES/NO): YES